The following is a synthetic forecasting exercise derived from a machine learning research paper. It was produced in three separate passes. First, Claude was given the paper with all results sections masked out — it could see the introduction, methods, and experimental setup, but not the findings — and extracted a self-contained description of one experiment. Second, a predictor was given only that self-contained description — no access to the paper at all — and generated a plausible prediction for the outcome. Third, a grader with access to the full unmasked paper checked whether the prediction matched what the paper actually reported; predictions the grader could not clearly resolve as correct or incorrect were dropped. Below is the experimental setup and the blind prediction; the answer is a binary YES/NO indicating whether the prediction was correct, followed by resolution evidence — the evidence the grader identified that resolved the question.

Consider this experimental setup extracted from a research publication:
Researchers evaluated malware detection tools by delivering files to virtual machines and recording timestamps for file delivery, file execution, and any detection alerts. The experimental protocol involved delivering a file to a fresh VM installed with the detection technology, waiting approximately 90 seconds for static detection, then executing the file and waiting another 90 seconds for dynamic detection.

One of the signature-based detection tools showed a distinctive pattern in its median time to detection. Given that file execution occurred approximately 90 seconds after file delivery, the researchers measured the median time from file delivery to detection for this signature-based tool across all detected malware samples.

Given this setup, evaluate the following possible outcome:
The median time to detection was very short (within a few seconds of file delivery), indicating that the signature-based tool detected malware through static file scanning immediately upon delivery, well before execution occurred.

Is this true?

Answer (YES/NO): NO